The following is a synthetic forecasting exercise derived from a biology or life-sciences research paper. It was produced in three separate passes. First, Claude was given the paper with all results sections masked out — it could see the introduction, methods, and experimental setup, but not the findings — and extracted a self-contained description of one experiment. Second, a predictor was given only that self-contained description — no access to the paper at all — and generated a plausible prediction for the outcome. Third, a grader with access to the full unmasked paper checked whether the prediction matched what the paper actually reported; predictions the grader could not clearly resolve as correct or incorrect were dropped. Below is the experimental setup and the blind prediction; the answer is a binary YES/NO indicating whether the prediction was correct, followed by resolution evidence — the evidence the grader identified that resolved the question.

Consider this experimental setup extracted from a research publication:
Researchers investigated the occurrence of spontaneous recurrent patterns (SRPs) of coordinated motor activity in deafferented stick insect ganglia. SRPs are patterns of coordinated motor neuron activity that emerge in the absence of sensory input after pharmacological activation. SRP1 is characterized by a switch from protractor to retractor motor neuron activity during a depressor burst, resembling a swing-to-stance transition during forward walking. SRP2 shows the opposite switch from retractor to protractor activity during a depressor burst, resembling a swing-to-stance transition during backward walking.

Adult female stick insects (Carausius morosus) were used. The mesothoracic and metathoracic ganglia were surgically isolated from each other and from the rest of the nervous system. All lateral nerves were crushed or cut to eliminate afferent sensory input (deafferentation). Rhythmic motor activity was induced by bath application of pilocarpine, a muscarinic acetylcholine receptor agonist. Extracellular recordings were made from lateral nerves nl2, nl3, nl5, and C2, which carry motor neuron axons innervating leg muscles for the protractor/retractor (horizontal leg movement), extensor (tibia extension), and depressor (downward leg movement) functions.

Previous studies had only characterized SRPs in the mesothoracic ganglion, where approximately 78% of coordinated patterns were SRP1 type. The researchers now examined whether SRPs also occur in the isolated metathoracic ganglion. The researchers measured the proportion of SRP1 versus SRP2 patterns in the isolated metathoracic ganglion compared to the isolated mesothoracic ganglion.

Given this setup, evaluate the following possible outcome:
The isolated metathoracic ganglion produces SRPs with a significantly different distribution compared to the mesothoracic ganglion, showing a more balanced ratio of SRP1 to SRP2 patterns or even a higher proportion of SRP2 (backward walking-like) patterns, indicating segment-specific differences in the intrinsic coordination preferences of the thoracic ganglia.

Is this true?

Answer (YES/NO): YES